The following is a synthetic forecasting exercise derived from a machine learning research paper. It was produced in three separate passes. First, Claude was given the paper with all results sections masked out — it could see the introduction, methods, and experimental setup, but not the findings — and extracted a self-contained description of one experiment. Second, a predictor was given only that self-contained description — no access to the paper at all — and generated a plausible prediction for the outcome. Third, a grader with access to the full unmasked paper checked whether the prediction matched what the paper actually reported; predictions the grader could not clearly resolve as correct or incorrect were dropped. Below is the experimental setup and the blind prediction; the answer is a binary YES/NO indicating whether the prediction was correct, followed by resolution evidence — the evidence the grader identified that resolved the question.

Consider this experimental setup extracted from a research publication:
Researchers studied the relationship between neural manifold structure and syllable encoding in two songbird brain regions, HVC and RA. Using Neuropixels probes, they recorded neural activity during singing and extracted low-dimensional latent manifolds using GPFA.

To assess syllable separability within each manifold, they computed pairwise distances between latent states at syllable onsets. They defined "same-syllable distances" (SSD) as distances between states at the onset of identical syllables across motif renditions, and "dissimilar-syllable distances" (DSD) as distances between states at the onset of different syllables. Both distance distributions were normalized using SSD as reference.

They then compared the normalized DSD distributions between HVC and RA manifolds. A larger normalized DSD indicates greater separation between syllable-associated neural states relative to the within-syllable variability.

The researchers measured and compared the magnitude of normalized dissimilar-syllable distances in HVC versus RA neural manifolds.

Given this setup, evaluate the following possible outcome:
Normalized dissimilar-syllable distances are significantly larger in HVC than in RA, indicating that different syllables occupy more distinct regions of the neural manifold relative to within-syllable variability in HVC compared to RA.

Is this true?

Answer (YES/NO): NO